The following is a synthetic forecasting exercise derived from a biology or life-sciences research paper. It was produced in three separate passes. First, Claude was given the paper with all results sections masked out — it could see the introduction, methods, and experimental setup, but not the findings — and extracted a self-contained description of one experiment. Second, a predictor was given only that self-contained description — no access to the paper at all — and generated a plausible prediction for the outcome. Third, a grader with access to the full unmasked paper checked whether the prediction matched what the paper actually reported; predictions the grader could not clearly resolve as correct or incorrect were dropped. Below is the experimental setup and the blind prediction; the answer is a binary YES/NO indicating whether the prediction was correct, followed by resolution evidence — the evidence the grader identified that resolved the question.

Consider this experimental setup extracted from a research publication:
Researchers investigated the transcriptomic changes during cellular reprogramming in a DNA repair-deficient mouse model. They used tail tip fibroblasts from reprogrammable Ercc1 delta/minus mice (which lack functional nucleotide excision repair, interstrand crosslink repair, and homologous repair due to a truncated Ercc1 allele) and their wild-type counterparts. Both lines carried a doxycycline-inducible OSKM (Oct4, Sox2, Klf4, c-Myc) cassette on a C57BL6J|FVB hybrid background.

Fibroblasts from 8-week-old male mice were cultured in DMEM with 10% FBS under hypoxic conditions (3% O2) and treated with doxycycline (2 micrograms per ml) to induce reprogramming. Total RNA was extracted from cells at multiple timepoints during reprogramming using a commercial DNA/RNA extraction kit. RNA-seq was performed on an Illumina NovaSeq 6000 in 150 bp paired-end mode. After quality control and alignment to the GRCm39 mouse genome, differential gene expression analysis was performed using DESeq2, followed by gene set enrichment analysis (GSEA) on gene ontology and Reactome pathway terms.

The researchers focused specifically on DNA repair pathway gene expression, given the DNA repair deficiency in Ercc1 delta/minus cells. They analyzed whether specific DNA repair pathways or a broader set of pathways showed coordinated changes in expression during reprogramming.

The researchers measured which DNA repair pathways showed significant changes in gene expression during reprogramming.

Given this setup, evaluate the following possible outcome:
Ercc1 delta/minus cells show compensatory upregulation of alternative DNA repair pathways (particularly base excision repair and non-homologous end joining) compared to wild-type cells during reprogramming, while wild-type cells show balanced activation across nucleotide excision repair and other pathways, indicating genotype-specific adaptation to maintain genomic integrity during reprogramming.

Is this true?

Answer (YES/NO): NO